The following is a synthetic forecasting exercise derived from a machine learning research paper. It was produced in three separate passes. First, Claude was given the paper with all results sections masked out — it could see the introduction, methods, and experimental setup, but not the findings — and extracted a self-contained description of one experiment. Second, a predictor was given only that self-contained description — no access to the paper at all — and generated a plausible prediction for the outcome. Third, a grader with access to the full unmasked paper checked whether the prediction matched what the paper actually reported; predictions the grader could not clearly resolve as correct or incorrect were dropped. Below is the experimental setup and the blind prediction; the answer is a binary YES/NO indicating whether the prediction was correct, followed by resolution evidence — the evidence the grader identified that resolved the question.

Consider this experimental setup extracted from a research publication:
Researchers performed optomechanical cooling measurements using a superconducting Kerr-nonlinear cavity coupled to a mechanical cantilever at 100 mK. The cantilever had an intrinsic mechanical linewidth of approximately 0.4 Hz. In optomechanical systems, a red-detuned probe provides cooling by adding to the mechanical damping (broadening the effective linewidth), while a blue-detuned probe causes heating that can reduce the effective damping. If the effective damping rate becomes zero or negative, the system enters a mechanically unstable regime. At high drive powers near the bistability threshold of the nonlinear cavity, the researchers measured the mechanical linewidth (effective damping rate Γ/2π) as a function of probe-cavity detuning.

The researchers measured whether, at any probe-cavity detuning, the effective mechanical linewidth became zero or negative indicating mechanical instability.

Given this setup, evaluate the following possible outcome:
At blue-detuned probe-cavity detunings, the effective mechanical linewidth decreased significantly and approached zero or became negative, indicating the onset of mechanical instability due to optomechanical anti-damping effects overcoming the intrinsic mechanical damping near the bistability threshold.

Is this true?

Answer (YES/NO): NO